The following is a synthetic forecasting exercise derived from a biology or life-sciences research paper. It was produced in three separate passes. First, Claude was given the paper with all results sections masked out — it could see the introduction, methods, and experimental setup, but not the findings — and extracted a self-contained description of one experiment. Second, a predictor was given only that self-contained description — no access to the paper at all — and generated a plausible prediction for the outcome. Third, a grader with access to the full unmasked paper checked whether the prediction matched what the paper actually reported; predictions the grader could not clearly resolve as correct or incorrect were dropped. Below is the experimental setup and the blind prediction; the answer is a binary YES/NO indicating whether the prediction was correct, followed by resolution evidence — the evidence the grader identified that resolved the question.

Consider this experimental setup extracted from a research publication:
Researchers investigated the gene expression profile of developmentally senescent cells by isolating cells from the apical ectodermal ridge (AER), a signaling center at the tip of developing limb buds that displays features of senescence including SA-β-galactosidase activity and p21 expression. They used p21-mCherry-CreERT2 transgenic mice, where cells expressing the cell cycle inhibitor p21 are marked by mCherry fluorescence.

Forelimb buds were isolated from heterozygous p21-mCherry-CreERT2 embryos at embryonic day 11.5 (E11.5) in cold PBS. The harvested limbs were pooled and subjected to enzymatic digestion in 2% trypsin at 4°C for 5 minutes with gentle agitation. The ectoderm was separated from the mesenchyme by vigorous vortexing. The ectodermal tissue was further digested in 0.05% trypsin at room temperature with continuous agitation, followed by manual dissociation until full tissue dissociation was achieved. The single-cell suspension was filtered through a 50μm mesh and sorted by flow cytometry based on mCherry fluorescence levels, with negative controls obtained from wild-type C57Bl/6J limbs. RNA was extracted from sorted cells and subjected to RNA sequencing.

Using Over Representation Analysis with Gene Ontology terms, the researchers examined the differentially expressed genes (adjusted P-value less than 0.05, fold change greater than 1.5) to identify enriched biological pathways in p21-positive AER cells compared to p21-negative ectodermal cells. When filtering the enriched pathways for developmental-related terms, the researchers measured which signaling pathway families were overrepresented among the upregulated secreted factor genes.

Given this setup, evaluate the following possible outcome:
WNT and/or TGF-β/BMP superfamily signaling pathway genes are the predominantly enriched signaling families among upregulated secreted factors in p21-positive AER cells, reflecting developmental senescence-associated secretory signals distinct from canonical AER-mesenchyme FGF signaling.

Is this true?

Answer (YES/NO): NO